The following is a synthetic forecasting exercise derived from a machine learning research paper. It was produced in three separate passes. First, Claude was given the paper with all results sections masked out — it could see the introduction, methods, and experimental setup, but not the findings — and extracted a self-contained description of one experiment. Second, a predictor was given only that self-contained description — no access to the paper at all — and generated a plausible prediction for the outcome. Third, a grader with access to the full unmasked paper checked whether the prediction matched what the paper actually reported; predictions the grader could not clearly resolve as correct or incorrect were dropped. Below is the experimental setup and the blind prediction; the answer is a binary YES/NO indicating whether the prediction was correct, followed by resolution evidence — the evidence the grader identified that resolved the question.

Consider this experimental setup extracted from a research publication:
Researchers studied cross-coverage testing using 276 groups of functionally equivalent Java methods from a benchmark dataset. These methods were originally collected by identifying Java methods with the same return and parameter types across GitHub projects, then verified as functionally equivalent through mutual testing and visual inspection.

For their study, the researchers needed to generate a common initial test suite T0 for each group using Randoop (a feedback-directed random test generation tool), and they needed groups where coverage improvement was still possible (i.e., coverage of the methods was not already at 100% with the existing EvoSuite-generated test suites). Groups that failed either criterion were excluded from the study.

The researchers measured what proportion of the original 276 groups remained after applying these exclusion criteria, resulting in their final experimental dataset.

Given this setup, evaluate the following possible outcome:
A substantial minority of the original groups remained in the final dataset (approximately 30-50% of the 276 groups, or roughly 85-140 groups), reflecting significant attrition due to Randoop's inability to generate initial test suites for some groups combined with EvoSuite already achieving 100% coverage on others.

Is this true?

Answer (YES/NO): NO